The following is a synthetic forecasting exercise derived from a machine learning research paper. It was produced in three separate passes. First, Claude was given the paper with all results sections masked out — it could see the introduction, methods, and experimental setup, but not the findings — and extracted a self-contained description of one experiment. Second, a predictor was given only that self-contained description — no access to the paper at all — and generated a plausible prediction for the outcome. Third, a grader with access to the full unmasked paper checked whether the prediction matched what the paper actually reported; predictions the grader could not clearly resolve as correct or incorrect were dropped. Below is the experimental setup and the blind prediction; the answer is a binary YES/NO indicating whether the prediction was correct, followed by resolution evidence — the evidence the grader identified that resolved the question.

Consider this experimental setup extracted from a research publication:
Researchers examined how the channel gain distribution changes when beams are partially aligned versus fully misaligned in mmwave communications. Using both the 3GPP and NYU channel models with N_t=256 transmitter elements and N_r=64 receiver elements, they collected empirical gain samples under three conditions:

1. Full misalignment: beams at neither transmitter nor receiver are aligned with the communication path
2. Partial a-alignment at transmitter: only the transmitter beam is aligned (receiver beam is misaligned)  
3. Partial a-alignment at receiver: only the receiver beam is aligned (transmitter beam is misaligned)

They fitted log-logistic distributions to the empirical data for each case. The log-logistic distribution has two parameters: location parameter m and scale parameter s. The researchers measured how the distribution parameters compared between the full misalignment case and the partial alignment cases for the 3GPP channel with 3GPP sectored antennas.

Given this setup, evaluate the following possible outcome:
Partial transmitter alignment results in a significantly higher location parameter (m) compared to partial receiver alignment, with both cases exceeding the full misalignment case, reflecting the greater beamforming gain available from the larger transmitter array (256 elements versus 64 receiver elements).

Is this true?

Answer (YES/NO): YES